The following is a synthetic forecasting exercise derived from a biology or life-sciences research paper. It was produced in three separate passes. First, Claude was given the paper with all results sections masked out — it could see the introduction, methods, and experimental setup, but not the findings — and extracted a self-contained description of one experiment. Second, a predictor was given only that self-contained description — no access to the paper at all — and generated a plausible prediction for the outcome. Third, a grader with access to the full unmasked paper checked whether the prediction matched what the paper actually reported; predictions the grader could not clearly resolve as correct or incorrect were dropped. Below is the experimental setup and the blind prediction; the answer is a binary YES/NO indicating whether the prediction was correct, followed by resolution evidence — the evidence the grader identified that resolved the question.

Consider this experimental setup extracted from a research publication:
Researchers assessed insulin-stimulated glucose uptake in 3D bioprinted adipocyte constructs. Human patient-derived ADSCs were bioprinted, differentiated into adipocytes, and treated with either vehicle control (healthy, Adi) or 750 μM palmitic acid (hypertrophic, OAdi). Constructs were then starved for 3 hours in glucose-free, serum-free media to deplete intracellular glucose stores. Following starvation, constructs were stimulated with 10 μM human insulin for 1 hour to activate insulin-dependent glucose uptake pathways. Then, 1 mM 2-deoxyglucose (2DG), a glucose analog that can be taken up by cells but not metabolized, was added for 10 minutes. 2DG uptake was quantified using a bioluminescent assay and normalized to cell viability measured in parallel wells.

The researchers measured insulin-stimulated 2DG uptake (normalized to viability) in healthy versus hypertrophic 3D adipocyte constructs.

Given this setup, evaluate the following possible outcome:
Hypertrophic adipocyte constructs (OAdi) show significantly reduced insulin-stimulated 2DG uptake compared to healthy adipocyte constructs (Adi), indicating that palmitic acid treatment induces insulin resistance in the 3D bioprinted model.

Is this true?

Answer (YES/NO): YES